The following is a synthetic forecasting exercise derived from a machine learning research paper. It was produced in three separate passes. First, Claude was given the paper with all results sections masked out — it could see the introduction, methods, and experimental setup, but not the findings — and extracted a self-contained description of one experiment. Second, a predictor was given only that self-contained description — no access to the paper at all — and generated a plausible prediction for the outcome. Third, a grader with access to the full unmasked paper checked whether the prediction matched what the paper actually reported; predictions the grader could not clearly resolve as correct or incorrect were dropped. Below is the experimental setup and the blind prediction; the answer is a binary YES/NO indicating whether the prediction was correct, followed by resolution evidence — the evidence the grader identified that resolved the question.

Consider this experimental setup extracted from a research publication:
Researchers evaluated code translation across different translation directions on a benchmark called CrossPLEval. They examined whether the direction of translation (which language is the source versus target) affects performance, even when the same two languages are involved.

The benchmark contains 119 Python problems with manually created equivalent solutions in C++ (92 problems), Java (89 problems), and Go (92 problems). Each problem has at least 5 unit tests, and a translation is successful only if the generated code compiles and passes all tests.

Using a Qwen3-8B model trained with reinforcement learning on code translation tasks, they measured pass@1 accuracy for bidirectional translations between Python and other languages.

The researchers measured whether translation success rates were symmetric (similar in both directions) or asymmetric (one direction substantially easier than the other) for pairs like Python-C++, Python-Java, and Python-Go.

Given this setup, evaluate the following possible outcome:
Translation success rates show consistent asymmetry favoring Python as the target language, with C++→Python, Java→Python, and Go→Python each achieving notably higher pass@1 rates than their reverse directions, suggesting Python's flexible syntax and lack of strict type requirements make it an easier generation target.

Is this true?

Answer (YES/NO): YES